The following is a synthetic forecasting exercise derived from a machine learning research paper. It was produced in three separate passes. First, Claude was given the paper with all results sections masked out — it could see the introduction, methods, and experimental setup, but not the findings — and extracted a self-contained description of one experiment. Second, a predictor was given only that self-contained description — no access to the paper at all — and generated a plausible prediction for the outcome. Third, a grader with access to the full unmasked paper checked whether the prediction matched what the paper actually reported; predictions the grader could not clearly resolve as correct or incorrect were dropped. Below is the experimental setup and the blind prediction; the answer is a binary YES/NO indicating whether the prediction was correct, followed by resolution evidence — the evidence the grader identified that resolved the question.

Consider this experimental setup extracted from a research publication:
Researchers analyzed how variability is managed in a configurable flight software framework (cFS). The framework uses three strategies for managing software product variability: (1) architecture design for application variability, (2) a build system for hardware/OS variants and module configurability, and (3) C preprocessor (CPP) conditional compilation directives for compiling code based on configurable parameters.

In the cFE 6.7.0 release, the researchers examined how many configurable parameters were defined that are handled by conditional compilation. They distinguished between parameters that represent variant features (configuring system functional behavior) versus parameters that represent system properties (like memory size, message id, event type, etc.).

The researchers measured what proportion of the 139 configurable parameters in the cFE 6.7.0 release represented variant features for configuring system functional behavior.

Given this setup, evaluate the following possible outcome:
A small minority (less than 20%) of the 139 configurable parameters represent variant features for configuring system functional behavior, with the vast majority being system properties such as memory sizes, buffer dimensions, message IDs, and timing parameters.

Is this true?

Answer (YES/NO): YES